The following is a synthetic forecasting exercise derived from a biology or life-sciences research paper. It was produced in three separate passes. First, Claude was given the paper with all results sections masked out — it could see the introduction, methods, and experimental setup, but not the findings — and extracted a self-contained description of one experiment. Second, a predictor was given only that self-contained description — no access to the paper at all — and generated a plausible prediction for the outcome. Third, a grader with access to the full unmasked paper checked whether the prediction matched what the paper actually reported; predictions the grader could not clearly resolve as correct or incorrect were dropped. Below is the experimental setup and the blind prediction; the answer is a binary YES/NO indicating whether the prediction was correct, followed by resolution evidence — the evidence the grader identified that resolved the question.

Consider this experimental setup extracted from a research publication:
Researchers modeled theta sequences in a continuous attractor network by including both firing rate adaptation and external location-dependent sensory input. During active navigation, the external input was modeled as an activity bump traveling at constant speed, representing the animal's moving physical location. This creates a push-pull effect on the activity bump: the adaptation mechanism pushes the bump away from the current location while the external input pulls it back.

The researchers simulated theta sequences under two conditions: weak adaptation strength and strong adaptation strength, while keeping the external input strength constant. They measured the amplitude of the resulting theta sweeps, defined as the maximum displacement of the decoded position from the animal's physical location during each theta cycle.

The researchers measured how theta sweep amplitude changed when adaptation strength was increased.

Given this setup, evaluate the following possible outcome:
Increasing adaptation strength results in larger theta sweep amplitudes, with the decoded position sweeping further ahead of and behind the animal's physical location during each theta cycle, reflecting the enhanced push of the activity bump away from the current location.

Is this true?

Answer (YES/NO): YES